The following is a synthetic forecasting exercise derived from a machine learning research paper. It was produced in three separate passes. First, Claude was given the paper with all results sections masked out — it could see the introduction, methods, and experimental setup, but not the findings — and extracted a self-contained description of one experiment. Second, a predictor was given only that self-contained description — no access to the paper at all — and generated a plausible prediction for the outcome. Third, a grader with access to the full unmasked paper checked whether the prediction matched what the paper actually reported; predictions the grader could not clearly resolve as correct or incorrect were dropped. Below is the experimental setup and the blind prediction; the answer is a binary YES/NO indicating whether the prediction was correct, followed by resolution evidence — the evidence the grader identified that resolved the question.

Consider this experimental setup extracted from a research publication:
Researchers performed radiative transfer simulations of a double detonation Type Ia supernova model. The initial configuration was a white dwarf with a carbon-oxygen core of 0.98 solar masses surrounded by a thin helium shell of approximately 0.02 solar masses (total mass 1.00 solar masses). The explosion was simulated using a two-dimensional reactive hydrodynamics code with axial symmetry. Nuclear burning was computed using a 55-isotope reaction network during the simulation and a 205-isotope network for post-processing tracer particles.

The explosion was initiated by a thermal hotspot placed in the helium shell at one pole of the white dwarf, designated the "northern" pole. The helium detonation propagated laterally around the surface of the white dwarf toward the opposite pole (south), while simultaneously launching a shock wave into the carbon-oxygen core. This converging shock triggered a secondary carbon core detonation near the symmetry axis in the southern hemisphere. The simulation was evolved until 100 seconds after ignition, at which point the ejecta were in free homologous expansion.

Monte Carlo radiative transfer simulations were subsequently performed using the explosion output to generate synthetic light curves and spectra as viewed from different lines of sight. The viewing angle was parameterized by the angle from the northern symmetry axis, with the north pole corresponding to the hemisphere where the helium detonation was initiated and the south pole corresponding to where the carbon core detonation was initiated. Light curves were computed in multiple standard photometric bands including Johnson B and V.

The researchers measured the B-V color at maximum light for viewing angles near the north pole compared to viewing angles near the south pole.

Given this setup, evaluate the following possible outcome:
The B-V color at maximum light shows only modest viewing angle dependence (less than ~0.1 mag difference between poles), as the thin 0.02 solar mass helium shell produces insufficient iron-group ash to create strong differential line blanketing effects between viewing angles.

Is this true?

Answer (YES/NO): NO